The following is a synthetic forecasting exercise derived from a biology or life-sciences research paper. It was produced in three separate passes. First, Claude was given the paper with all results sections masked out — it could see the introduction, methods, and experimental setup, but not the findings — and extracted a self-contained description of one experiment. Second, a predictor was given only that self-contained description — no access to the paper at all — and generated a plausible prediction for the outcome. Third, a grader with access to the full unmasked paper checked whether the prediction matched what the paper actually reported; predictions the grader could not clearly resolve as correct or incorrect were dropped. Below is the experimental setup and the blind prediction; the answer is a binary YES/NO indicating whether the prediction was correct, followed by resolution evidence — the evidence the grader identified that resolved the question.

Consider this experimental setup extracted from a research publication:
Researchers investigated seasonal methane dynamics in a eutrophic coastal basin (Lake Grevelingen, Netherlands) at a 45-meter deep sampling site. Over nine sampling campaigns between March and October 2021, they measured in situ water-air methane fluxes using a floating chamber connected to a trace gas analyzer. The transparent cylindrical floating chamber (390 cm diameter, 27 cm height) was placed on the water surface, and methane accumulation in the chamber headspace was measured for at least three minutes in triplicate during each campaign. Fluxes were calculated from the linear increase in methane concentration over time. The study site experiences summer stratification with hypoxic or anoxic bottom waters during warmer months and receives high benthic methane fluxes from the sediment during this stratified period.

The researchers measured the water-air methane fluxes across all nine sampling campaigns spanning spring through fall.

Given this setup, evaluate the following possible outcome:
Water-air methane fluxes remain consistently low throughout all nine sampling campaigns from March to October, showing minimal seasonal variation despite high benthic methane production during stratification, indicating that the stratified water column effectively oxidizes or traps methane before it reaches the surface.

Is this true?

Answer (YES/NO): NO